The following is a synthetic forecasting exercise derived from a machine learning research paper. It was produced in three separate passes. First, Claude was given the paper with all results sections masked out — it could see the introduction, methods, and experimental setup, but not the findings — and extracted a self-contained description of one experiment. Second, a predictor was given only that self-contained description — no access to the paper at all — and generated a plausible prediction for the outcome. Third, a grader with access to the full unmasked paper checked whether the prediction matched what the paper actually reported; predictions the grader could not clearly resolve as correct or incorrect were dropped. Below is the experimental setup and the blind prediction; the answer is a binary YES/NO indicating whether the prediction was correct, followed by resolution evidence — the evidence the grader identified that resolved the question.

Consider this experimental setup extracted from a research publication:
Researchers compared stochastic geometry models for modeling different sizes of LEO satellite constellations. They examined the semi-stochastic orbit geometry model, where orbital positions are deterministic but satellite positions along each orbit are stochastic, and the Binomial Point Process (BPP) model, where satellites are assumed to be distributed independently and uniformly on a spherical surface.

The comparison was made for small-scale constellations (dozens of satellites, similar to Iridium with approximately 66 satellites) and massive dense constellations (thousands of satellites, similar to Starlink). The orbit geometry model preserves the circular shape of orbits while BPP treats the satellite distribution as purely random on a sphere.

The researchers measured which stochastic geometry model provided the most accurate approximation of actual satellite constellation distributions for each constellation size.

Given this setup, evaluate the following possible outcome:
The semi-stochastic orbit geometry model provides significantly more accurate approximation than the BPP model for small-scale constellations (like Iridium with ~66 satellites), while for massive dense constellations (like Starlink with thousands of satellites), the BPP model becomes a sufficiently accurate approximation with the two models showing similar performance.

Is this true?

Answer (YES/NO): NO